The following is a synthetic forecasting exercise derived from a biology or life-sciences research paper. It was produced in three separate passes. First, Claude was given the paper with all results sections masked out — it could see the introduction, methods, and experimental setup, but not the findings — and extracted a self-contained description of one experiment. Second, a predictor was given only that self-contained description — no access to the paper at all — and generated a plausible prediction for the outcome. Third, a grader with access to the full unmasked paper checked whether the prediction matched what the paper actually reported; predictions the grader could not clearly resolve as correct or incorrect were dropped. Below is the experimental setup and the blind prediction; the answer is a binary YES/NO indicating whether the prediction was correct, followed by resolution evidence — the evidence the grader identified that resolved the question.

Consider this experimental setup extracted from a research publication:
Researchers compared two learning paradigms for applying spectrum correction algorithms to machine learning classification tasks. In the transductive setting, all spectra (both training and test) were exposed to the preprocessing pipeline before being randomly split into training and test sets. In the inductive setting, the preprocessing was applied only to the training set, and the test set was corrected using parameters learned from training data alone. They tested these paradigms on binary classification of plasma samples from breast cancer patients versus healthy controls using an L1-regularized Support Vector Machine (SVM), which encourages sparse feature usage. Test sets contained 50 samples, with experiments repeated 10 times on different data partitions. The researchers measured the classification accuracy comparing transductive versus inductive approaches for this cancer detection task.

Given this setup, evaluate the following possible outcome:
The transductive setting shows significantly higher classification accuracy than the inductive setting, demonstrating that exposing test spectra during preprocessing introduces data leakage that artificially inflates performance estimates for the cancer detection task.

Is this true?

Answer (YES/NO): NO